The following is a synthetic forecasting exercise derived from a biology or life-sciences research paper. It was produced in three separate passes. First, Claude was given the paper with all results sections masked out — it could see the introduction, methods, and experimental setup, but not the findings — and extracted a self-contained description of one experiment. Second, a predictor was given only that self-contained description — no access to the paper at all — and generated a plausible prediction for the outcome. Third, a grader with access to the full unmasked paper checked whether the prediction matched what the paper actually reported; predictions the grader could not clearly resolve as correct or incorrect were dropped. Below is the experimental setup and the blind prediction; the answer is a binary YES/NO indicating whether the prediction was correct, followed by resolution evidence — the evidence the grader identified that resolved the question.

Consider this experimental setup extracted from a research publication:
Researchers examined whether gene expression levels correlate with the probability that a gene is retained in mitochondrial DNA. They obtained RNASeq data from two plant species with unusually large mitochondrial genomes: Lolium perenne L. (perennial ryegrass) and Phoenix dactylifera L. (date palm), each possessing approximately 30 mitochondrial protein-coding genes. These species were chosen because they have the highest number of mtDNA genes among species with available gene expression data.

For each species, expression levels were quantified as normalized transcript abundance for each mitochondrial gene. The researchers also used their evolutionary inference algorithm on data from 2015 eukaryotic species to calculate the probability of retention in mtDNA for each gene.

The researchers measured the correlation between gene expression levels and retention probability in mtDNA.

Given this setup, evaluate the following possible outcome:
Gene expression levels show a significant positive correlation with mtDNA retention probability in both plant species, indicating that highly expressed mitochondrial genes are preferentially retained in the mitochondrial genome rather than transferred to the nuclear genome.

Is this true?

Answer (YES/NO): NO